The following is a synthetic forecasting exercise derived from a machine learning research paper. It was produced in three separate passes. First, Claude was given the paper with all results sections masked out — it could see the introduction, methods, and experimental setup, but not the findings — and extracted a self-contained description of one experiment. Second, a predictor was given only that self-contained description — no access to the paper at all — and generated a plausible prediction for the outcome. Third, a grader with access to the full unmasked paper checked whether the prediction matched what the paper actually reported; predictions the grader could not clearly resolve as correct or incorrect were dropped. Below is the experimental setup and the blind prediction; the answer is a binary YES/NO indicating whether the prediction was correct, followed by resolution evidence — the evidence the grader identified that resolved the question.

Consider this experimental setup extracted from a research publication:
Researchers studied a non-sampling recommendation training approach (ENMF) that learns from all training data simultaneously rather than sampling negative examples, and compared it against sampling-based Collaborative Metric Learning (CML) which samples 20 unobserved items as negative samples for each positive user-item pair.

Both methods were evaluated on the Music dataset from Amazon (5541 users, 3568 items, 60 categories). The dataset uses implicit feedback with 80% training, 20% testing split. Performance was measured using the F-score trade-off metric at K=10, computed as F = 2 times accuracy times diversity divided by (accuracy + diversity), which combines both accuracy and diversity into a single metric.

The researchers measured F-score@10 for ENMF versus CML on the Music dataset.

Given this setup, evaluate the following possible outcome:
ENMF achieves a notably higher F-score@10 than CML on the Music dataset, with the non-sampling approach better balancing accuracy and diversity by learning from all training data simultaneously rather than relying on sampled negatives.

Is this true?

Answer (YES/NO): NO